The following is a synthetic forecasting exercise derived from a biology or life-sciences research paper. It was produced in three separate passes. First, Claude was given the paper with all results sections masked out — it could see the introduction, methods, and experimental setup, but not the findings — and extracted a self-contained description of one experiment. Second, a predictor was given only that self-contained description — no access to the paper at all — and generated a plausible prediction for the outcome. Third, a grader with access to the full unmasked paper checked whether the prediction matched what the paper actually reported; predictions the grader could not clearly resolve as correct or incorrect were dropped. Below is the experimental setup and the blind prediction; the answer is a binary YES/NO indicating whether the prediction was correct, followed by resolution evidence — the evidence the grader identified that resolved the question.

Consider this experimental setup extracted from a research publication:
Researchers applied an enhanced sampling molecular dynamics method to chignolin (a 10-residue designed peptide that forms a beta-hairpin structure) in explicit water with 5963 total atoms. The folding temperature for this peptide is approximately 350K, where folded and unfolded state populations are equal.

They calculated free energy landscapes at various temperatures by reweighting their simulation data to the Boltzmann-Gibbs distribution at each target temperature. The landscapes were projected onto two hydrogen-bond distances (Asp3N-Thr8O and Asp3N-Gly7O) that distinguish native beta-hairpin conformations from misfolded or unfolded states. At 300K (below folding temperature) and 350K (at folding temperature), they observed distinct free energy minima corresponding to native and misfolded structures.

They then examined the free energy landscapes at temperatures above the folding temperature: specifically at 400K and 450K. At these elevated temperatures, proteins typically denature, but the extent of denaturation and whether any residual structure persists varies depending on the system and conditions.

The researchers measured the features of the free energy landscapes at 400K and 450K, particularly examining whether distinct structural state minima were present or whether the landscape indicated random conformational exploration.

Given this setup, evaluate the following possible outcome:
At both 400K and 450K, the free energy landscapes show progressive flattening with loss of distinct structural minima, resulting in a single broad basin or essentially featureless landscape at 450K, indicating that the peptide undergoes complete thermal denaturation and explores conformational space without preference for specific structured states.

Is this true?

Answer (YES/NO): YES